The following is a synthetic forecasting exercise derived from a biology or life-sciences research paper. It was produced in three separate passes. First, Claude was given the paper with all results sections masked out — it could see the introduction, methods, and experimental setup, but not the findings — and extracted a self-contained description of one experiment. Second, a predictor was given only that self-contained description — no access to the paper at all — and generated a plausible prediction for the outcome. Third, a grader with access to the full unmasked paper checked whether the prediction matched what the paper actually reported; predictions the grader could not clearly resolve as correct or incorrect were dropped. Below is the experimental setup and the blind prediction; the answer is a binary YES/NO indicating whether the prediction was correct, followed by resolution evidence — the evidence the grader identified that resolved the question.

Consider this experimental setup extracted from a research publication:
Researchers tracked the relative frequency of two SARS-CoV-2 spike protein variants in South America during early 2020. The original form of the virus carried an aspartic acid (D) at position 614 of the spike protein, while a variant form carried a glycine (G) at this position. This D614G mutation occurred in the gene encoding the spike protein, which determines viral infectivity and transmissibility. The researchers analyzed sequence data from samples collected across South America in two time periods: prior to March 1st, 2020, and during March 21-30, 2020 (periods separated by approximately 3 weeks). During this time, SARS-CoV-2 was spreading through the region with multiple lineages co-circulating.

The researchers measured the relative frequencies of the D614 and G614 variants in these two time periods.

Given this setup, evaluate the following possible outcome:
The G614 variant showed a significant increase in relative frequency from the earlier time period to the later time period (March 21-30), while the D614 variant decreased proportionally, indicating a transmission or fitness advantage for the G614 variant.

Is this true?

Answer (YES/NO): YES